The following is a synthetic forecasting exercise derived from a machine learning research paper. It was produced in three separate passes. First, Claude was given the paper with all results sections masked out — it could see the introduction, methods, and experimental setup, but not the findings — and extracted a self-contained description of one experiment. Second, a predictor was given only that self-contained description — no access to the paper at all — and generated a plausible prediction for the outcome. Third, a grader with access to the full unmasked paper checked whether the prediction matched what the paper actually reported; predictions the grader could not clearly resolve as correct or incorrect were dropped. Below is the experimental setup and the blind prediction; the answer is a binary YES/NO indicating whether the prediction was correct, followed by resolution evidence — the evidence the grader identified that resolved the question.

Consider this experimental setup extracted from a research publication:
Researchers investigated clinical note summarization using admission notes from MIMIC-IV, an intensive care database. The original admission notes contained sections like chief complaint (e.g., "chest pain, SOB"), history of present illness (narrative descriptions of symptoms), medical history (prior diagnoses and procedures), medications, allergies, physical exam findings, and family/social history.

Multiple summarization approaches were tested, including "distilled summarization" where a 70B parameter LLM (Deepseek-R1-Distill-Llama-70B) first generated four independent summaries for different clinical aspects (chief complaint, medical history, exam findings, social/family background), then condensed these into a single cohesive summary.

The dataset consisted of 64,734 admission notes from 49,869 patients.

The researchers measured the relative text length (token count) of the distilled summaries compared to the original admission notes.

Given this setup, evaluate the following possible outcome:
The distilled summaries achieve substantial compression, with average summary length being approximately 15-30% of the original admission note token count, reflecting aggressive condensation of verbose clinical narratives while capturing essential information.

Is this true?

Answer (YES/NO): YES